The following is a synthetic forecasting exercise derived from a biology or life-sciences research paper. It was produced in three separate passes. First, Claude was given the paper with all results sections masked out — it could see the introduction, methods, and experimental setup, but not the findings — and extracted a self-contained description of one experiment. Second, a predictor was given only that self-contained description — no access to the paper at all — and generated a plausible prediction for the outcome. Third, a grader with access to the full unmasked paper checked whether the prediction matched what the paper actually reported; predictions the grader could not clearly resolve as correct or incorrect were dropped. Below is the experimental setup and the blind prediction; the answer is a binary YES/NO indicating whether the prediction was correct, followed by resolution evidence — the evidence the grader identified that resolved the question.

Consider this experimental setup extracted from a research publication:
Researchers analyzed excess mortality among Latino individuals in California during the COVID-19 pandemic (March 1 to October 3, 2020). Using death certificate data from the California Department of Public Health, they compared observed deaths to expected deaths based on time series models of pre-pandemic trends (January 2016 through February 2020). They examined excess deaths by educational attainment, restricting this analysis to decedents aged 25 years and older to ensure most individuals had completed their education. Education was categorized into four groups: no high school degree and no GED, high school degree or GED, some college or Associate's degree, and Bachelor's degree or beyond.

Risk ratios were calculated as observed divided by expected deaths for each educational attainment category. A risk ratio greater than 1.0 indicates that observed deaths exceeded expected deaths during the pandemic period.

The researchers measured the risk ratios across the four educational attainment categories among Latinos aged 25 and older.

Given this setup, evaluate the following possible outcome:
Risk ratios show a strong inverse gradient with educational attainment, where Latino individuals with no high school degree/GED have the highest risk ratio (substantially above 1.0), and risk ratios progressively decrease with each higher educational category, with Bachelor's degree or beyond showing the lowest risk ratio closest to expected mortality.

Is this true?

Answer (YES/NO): YES